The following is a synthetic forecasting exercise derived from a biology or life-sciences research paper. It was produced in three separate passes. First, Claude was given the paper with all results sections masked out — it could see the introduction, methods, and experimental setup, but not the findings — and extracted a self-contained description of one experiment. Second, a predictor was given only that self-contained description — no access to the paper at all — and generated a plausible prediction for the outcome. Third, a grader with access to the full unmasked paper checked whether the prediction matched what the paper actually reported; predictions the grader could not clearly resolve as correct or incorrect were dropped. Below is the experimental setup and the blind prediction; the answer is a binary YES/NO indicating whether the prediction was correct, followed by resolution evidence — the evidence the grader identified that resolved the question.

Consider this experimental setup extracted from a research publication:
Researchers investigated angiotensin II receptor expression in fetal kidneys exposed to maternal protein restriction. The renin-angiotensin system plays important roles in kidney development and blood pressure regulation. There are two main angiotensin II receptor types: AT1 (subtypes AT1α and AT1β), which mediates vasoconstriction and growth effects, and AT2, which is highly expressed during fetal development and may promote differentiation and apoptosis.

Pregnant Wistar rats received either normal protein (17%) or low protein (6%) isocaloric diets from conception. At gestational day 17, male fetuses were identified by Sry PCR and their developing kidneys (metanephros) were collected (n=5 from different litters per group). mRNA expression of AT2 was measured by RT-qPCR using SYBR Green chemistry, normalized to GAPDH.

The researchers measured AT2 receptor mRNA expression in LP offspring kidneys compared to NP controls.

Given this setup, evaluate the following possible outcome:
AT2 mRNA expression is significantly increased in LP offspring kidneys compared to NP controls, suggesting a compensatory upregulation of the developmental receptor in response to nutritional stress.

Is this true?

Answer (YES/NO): YES